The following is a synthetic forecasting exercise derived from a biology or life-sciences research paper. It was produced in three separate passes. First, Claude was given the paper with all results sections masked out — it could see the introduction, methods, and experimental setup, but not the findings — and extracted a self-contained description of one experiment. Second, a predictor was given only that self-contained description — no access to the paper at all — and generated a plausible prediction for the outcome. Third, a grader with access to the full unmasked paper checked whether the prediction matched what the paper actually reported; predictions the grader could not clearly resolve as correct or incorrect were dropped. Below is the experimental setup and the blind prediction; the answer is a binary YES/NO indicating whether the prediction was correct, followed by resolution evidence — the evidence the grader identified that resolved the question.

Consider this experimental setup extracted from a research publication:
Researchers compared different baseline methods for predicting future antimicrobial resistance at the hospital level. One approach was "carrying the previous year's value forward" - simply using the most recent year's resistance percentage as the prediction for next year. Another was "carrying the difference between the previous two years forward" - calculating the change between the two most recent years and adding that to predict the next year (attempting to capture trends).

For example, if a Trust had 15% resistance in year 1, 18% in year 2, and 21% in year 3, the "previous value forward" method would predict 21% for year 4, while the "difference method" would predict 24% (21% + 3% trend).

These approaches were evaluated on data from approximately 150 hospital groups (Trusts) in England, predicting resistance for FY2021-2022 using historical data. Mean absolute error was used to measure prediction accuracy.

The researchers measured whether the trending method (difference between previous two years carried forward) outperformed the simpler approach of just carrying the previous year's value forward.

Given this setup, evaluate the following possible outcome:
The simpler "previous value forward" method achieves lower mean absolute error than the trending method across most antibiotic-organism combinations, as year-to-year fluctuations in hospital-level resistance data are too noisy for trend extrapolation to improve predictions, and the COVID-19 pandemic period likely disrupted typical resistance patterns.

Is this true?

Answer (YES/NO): YES